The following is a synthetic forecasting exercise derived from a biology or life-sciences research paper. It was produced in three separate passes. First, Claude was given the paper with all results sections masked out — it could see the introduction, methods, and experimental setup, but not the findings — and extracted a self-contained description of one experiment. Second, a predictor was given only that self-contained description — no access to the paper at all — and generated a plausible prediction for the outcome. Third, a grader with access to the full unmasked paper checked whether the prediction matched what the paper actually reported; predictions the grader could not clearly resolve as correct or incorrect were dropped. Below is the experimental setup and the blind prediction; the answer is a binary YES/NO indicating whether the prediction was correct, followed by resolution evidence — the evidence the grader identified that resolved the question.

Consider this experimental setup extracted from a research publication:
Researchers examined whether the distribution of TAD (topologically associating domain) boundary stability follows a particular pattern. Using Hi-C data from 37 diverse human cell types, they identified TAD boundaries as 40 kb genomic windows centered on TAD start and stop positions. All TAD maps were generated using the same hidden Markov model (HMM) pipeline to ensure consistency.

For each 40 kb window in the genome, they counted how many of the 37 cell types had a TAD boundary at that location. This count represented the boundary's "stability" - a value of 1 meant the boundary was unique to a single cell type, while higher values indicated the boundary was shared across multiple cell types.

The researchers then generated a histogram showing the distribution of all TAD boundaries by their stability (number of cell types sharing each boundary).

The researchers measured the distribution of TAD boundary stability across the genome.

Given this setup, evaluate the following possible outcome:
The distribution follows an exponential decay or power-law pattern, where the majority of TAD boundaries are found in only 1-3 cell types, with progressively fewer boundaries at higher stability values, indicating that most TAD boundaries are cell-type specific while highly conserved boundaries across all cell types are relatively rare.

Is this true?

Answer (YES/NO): YES